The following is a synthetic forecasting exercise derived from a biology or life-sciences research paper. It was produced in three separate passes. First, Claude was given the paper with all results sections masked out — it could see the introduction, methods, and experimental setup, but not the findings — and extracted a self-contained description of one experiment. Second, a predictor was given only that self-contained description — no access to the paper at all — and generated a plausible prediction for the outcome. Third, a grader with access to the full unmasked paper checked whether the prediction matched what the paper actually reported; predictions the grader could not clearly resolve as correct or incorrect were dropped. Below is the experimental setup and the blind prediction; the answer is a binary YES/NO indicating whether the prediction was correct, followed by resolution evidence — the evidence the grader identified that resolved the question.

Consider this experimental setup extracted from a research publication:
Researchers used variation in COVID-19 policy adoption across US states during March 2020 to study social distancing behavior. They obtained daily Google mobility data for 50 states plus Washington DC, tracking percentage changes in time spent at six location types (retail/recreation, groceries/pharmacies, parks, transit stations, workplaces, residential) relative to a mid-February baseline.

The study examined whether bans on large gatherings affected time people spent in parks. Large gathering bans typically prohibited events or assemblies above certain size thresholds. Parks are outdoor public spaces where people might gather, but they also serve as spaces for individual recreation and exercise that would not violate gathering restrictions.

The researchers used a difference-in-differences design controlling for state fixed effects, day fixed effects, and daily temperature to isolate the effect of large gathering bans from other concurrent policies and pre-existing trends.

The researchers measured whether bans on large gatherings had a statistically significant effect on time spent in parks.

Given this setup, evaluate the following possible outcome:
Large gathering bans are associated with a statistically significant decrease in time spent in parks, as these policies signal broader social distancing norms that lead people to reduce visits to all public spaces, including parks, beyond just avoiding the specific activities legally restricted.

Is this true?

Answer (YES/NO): NO